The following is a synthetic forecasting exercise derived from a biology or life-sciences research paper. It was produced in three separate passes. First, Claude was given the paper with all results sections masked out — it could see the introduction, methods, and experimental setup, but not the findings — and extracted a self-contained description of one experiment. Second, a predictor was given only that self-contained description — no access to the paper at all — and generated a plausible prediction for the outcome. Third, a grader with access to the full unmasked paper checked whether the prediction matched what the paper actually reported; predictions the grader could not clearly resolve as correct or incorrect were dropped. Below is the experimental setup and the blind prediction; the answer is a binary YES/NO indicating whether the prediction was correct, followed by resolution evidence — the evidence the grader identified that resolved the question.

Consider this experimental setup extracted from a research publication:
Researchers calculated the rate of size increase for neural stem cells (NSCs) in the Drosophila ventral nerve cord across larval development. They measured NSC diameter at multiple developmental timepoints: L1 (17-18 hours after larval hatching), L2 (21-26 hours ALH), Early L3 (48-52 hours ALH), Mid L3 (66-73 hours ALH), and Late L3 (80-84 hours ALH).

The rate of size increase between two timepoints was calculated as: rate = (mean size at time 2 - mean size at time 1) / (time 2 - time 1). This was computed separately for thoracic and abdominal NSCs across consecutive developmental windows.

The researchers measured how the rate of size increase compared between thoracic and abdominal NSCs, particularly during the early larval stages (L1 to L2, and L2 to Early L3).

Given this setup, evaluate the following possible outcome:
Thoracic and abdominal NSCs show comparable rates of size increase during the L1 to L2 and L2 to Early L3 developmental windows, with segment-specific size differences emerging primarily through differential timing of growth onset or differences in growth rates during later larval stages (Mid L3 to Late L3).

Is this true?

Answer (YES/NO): NO